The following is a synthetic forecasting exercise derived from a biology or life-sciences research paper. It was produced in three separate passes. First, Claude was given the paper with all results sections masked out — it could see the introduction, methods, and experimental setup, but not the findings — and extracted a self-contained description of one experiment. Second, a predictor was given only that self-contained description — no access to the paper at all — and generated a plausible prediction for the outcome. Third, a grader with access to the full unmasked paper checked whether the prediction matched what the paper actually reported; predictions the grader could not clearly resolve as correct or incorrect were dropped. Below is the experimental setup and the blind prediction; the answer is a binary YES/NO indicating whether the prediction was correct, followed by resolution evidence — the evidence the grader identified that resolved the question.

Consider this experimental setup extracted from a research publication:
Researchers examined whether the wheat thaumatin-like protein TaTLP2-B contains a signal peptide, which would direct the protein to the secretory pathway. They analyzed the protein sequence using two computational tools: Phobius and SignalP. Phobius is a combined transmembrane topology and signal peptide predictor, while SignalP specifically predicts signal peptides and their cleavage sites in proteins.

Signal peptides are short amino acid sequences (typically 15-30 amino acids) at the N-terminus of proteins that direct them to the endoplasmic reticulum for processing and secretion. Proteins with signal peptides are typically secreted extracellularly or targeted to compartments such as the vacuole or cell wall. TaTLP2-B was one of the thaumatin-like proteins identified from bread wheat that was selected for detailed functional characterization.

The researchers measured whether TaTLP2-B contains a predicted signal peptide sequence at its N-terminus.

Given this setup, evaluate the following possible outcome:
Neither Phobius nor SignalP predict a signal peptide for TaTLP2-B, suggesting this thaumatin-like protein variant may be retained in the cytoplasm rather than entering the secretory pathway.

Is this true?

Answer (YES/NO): NO